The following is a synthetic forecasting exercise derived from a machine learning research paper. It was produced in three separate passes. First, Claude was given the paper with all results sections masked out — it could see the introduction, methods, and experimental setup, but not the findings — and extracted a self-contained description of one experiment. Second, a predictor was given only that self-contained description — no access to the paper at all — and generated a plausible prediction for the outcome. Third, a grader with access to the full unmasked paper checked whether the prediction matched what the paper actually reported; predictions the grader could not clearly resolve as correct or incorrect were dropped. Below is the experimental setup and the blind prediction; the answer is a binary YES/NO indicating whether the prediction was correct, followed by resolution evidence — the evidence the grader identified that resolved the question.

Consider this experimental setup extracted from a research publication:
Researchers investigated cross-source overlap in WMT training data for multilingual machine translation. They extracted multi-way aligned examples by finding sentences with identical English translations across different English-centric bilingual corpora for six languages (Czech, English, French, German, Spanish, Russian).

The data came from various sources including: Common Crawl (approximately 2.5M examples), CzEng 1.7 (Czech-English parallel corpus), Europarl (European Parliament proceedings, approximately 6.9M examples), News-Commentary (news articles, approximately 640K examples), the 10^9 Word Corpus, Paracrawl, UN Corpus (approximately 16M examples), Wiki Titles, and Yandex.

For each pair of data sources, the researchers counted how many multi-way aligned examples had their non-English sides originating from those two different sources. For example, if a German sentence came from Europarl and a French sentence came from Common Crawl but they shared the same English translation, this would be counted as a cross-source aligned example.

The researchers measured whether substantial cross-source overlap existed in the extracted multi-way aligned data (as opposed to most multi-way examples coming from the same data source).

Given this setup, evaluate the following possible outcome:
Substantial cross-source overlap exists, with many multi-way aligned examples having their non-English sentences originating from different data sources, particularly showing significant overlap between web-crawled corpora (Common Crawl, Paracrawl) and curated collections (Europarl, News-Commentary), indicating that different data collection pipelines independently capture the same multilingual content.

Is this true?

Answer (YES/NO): NO